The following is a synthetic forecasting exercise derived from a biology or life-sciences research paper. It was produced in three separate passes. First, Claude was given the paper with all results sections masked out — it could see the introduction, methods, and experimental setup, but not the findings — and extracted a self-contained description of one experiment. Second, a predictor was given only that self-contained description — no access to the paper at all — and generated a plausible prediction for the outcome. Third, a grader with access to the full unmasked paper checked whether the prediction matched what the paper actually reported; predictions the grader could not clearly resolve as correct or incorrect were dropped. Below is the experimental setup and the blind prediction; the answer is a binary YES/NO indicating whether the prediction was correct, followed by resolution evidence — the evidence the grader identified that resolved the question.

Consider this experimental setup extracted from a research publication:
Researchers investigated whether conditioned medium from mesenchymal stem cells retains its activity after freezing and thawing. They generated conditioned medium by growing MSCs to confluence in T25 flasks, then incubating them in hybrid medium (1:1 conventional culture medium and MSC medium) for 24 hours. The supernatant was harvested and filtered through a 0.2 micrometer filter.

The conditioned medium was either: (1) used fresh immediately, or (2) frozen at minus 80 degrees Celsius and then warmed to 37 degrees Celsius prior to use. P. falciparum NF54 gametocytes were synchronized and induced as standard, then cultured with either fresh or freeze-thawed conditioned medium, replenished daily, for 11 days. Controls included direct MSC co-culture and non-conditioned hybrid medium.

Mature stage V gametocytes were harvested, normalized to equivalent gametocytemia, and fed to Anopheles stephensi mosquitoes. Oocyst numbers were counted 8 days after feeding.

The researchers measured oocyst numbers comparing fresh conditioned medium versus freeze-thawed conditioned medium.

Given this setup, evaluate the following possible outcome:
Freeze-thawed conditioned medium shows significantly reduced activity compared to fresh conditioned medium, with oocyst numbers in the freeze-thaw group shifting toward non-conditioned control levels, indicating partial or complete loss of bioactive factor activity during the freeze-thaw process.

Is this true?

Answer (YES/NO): NO